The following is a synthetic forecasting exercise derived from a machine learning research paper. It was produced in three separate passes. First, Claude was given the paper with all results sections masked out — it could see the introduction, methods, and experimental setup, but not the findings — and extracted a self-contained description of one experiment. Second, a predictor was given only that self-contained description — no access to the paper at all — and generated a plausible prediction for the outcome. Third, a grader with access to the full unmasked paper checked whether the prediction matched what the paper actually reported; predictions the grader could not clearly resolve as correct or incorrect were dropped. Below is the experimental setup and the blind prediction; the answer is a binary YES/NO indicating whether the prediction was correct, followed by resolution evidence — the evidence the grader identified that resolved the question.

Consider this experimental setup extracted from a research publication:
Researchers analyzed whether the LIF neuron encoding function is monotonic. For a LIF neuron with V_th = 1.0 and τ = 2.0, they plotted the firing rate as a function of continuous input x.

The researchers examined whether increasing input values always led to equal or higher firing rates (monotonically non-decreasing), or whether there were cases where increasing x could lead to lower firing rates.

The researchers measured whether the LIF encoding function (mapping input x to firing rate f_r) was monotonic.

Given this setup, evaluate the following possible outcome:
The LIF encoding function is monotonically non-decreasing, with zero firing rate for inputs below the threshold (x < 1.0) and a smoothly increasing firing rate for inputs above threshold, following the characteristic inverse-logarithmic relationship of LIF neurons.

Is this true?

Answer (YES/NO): NO